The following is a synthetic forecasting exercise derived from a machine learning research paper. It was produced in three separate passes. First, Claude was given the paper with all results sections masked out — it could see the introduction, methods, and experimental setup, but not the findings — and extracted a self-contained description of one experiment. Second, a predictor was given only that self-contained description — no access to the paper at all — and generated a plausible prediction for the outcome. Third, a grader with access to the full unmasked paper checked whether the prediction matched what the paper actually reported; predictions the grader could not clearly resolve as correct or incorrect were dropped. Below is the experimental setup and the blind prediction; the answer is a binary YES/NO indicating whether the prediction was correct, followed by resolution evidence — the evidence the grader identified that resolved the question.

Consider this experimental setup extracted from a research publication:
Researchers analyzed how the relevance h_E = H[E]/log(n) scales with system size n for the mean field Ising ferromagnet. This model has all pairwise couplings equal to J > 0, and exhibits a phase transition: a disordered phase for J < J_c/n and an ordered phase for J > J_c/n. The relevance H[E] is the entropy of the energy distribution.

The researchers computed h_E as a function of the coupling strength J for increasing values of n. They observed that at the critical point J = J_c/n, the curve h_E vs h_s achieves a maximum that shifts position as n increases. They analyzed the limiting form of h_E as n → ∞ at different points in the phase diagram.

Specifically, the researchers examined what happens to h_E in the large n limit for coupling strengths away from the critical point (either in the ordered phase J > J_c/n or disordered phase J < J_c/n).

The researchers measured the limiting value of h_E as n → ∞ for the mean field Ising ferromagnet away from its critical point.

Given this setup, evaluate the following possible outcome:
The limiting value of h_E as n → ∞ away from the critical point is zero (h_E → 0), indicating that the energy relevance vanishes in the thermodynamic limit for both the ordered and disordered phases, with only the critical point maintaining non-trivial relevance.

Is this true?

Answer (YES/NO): NO